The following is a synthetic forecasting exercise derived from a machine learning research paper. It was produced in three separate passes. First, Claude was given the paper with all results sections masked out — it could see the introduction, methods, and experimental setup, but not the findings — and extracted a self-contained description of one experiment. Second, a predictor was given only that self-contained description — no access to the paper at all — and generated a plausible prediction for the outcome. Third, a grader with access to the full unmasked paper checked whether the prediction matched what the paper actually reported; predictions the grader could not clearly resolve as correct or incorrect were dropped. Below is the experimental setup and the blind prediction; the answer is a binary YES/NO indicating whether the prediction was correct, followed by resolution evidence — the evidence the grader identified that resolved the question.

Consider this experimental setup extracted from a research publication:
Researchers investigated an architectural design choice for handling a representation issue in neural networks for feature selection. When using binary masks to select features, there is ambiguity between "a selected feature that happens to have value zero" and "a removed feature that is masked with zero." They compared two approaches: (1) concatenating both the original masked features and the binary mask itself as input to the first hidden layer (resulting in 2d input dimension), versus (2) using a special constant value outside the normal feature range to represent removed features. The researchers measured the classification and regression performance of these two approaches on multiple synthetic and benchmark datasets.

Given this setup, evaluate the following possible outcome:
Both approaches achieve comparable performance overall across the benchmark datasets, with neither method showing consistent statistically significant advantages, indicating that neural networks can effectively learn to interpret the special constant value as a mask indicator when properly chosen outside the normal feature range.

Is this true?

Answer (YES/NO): NO